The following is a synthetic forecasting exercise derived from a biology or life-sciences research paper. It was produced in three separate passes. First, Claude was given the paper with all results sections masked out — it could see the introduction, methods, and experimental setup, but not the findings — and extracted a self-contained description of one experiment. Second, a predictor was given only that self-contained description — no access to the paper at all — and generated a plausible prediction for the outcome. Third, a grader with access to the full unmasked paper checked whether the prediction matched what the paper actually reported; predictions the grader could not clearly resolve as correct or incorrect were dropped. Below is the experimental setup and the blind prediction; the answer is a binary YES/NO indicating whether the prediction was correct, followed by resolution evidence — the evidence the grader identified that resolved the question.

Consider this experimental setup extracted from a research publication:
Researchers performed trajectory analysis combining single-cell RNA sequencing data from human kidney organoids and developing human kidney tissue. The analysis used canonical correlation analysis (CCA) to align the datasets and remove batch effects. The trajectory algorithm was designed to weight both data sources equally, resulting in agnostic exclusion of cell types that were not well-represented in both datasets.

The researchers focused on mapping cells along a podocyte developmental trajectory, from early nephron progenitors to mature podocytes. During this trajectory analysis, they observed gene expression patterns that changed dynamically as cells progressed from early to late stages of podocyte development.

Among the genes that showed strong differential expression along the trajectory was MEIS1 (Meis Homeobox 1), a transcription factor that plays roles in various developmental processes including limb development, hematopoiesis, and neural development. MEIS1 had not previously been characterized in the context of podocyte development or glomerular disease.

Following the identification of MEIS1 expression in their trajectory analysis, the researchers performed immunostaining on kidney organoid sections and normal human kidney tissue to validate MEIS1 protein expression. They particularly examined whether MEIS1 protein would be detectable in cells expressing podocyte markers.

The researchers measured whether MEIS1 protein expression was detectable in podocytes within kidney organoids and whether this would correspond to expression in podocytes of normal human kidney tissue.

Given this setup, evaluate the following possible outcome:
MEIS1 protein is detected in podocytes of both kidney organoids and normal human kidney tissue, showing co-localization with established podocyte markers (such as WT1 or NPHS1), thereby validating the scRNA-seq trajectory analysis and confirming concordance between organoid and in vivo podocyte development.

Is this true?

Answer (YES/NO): NO